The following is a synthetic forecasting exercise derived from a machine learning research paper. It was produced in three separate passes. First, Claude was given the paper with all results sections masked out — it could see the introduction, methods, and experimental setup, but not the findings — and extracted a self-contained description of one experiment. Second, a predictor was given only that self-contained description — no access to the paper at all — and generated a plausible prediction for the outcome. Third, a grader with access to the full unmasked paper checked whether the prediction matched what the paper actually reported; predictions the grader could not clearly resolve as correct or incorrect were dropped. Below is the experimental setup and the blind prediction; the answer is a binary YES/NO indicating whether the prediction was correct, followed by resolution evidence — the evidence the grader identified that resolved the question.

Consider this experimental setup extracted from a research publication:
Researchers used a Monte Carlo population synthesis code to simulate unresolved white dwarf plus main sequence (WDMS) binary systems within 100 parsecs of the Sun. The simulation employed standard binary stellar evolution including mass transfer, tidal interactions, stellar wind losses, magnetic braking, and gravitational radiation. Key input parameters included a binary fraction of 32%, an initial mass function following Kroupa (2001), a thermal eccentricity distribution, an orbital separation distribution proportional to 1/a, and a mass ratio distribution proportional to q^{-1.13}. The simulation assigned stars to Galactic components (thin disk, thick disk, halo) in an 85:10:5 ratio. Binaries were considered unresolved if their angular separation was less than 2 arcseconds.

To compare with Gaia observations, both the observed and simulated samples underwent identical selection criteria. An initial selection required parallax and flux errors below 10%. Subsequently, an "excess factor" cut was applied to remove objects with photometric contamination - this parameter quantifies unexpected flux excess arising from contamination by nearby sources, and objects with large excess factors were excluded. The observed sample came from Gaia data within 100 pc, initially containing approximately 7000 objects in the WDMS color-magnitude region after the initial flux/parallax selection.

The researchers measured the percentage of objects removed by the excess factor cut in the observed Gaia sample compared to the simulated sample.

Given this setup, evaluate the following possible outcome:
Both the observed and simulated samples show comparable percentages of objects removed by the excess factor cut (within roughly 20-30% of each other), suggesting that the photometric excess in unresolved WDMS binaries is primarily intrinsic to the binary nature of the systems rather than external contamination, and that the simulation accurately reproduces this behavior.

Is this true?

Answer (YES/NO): NO